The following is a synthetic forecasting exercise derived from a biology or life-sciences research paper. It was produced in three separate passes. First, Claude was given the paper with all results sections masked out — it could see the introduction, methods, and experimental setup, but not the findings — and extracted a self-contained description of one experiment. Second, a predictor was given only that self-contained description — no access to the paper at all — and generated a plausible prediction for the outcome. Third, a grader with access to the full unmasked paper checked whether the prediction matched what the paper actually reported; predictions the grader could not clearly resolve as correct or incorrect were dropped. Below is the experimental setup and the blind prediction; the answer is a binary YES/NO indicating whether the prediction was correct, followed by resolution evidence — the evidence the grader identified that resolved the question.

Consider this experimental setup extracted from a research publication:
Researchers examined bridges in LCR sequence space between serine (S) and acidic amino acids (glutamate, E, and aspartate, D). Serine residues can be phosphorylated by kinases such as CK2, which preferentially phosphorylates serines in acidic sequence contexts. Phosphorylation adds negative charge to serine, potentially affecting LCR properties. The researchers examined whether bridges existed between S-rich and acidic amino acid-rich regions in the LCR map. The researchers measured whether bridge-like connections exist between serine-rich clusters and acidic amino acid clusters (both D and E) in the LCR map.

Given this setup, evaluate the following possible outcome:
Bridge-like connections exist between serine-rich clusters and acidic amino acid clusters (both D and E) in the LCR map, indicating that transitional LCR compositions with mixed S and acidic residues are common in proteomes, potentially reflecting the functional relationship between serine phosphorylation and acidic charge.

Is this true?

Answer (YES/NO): YES